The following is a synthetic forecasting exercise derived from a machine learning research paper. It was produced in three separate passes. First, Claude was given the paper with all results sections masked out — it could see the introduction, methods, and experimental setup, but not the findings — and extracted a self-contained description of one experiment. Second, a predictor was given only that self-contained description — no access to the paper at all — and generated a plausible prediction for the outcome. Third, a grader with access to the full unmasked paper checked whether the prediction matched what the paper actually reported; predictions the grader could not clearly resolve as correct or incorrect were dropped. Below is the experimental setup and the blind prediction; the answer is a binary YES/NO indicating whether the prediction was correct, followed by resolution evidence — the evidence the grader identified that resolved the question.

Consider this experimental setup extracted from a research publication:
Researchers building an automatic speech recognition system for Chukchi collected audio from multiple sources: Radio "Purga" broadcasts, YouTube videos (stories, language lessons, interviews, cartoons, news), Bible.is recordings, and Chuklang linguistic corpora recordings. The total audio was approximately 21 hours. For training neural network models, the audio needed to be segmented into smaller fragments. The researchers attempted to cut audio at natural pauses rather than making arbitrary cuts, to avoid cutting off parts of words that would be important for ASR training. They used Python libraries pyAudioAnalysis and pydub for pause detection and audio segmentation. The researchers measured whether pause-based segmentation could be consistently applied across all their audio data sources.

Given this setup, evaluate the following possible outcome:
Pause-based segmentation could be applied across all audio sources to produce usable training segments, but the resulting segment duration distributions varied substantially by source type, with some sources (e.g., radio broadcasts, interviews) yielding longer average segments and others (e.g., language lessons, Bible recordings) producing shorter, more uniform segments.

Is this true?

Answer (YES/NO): NO